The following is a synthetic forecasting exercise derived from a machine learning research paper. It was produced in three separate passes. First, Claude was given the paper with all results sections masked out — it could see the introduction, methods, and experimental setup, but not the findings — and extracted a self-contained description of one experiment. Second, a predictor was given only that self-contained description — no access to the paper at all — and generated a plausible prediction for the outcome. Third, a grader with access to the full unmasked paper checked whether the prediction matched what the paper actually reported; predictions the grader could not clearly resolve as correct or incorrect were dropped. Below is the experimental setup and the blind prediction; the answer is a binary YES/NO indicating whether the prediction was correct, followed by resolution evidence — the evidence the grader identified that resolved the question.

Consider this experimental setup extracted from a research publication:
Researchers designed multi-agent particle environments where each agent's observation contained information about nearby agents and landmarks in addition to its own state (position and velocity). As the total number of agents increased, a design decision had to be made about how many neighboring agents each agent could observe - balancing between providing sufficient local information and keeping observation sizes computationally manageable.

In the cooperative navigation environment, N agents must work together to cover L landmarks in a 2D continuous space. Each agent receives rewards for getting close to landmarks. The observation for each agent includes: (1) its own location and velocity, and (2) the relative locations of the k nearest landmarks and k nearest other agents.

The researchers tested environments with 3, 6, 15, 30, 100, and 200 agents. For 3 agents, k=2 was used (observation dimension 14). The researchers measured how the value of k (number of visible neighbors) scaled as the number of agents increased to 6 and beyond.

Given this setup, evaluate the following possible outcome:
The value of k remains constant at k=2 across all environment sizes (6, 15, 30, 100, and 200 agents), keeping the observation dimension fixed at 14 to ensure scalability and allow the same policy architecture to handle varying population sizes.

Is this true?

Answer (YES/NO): NO